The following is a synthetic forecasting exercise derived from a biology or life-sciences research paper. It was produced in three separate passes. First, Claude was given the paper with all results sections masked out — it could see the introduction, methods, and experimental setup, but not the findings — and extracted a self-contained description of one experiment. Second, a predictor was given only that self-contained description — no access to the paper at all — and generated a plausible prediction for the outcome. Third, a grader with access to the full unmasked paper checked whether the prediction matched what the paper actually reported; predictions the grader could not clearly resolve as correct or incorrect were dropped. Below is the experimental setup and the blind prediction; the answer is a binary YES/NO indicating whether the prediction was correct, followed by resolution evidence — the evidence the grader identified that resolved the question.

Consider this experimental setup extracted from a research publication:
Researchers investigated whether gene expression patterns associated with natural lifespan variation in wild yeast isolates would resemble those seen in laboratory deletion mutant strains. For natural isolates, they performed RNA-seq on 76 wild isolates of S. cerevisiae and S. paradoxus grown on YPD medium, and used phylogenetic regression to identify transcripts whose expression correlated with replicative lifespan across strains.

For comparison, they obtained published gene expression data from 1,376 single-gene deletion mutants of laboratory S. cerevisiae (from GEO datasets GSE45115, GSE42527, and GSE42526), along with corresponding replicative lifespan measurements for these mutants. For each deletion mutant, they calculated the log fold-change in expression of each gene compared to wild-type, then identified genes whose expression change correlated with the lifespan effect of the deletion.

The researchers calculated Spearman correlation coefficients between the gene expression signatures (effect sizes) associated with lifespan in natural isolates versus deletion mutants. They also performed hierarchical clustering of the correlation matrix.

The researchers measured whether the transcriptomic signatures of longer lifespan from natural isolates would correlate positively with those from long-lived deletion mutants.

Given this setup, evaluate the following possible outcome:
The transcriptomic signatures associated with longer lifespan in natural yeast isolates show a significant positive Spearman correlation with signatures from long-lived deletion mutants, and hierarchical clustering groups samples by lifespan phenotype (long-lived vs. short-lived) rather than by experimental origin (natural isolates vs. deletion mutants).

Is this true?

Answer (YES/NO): NO